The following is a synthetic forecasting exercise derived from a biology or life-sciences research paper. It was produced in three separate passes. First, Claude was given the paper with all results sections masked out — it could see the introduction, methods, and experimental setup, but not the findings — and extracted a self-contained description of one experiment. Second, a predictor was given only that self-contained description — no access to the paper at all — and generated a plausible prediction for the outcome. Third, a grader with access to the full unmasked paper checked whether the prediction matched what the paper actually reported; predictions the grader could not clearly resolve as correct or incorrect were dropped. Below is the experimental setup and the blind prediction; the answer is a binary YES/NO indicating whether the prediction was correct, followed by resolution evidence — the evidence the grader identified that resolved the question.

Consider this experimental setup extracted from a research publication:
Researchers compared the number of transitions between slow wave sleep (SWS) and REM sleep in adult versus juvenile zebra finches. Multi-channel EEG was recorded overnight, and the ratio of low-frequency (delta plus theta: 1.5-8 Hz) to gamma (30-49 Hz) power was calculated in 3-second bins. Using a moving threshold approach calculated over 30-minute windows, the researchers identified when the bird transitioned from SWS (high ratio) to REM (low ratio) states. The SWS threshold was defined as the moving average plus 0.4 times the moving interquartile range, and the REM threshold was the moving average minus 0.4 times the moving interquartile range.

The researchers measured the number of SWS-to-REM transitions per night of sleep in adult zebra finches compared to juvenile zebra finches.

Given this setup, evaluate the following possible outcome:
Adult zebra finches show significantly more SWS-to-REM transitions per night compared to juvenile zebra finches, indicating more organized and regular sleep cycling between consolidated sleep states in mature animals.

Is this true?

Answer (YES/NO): YES